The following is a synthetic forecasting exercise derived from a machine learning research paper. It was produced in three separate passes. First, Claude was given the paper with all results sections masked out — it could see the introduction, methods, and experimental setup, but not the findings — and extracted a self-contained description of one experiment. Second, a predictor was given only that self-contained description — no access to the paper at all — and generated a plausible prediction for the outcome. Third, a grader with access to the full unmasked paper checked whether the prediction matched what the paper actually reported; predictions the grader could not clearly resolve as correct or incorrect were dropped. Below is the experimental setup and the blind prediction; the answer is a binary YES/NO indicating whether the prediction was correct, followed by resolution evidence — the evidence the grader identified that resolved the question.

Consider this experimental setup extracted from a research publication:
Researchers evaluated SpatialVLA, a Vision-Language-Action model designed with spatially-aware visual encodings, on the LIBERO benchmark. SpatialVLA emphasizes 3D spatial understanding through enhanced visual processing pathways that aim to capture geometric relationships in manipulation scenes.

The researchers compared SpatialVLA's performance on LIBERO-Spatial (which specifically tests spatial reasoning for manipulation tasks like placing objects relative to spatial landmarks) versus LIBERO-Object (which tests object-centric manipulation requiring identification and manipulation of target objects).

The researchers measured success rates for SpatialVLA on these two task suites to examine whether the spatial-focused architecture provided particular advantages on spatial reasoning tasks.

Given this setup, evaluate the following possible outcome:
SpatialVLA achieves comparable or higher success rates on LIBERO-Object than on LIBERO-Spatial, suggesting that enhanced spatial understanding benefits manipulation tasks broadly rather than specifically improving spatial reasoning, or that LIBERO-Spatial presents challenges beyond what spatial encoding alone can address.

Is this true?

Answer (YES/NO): YES